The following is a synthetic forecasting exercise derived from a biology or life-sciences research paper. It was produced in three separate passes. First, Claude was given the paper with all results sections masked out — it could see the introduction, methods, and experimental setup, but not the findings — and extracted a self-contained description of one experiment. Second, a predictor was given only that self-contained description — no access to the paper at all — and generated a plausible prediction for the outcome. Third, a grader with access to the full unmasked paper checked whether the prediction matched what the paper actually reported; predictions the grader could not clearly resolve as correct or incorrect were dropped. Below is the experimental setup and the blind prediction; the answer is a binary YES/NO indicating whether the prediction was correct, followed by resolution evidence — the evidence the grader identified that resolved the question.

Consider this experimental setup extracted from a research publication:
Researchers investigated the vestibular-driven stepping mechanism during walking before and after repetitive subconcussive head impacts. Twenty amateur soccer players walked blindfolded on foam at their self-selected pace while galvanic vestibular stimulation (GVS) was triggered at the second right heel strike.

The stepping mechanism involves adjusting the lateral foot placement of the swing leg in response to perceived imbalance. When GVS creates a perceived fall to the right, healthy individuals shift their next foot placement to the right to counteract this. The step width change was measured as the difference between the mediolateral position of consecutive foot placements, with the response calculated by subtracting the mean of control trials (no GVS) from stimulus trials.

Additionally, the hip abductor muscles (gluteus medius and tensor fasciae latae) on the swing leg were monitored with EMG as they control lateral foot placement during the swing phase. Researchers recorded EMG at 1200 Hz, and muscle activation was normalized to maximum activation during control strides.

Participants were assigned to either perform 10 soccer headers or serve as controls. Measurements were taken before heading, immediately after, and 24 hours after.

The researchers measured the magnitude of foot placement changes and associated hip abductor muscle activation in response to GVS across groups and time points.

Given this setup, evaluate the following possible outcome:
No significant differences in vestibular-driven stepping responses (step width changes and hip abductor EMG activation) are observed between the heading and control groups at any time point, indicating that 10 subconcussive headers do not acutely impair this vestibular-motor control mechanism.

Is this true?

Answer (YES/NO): YES